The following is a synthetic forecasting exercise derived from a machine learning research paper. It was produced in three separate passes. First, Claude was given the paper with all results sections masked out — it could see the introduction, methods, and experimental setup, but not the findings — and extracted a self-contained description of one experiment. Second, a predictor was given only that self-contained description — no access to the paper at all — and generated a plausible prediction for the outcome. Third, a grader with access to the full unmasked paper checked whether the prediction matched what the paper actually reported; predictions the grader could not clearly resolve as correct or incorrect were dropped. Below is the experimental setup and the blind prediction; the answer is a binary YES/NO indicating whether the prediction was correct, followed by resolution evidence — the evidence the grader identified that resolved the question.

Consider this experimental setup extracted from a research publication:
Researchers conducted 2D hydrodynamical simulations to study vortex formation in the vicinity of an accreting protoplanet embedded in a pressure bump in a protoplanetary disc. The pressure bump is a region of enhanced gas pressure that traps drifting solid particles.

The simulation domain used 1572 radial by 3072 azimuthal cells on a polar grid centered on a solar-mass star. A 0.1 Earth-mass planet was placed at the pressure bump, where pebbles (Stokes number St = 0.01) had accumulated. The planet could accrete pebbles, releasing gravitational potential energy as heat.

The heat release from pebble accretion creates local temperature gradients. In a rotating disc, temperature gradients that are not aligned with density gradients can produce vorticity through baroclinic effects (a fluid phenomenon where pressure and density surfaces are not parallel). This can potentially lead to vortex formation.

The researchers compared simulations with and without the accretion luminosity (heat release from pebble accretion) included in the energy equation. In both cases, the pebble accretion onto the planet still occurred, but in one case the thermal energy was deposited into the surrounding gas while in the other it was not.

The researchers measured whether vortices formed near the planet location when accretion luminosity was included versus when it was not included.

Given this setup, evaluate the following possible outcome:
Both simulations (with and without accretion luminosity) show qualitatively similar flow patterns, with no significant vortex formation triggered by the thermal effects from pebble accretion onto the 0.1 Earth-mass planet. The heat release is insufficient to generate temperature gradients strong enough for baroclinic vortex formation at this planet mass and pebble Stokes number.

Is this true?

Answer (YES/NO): NO